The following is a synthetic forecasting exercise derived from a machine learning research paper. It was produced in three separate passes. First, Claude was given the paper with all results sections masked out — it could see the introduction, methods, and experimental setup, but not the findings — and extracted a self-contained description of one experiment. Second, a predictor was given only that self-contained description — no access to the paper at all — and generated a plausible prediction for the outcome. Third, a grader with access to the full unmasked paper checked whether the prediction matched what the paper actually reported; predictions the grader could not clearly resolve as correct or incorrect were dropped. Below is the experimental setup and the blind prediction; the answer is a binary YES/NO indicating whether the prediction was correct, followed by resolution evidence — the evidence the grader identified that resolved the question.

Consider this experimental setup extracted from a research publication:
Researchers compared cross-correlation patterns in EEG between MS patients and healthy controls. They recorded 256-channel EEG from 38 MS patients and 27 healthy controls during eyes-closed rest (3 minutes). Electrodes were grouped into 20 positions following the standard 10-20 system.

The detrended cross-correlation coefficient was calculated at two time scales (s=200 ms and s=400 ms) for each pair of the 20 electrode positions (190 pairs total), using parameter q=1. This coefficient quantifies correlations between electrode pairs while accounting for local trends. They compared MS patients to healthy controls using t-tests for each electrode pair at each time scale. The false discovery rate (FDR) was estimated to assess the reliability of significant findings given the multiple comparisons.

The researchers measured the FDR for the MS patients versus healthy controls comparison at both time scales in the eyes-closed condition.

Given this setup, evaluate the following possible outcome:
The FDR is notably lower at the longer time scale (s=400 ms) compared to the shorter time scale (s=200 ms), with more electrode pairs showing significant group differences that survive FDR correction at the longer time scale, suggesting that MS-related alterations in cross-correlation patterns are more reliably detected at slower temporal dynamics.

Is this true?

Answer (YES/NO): NO